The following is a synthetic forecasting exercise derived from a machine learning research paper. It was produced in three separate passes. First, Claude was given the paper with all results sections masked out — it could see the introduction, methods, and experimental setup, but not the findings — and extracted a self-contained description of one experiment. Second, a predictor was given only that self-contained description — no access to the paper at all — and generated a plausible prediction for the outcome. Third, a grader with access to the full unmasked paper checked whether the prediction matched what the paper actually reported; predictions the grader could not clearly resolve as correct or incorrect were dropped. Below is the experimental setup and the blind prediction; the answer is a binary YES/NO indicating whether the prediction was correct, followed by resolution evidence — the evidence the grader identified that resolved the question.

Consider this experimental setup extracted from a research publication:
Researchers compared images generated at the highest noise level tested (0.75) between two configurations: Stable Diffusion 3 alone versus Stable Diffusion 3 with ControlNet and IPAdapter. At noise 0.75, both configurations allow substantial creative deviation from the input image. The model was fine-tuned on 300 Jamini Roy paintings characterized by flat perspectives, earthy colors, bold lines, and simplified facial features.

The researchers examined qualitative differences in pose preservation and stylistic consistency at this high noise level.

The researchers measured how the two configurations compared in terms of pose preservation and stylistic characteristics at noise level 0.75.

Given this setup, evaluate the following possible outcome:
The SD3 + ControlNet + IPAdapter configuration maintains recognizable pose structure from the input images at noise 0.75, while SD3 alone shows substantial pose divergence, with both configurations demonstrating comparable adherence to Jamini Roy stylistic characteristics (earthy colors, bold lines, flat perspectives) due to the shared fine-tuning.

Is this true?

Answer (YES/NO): NO